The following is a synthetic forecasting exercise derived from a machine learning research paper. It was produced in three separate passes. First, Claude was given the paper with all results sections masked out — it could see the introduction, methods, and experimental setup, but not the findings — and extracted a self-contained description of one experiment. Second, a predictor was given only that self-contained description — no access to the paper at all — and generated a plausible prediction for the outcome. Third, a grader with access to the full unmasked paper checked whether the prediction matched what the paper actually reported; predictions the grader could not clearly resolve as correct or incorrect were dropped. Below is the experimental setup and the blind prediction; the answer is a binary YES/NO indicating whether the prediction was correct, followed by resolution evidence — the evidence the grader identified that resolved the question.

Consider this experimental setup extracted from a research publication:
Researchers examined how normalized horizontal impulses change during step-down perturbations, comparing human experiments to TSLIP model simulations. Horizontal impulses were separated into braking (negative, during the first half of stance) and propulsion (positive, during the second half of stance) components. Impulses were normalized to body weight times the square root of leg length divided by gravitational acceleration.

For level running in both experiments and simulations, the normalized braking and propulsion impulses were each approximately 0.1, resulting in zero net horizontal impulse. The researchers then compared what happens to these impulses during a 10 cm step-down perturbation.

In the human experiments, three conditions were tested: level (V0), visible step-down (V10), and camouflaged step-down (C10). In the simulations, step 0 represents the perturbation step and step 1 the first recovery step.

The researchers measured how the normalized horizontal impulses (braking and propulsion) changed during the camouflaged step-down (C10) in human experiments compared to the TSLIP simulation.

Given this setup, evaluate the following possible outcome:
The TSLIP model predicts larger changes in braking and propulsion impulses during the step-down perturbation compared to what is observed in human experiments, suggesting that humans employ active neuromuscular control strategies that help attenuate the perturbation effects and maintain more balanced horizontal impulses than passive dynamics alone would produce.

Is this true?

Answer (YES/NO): NO